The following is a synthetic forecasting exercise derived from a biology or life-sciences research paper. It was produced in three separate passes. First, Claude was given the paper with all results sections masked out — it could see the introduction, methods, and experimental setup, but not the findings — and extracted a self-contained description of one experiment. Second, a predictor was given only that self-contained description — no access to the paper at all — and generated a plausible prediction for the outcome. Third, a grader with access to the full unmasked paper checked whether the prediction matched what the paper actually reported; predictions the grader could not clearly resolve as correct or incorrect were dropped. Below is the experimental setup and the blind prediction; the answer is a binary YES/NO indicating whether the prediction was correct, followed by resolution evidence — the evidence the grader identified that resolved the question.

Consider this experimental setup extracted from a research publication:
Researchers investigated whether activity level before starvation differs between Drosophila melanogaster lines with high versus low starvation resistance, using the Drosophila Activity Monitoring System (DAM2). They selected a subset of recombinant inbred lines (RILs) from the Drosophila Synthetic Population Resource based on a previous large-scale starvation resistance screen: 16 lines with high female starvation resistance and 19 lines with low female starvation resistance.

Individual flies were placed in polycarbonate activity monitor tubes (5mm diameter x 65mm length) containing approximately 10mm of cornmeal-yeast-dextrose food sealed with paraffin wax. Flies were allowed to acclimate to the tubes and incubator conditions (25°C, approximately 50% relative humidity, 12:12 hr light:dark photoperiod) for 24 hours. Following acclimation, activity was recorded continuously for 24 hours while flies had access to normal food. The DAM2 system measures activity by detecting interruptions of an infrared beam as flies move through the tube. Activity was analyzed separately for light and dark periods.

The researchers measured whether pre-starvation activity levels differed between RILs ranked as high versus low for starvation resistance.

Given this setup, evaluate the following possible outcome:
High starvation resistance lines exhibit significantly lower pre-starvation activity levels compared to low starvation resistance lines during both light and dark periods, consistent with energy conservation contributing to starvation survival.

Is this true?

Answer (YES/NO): YES